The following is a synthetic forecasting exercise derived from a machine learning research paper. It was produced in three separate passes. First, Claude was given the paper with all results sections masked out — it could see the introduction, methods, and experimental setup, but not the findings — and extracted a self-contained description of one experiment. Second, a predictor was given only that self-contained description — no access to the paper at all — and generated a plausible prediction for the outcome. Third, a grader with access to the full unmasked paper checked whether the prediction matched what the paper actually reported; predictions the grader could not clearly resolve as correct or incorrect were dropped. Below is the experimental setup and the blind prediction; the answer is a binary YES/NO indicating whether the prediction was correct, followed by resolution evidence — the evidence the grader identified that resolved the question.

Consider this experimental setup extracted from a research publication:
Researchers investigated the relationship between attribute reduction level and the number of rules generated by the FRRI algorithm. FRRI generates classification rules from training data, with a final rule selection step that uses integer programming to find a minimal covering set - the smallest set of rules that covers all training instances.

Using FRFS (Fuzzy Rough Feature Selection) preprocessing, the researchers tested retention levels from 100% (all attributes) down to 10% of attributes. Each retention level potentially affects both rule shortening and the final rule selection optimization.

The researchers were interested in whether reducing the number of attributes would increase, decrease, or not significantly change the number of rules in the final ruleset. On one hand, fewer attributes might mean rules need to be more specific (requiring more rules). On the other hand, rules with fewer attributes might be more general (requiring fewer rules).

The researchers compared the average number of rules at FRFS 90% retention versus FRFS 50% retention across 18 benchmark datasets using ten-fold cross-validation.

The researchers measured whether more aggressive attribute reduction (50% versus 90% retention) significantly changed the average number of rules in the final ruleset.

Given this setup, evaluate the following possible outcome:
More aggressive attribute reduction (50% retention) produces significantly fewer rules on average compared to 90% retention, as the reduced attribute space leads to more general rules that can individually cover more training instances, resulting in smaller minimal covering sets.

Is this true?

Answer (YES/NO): NO